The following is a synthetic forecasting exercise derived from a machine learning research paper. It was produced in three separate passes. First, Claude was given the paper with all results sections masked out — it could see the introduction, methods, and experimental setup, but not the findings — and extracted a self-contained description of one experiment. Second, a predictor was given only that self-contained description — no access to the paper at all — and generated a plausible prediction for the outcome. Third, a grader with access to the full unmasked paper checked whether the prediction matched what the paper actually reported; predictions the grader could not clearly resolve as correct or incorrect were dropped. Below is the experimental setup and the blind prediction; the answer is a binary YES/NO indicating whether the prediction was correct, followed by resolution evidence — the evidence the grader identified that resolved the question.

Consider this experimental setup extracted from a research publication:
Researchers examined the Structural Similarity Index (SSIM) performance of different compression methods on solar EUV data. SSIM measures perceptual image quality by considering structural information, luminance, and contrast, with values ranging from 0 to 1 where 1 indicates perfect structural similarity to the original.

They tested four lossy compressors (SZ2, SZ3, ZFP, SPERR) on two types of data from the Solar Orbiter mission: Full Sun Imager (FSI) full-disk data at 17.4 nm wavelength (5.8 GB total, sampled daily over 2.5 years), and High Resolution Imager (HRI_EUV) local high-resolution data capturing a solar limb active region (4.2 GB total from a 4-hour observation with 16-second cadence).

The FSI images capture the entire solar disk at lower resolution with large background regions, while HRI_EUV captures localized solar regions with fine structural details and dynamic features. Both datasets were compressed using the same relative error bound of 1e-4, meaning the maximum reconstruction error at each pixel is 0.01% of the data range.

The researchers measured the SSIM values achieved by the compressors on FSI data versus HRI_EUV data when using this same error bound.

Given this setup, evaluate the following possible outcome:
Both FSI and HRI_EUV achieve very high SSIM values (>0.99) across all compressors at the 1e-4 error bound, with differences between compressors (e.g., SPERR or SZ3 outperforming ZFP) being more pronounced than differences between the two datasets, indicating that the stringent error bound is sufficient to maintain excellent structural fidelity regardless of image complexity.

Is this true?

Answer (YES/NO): NO